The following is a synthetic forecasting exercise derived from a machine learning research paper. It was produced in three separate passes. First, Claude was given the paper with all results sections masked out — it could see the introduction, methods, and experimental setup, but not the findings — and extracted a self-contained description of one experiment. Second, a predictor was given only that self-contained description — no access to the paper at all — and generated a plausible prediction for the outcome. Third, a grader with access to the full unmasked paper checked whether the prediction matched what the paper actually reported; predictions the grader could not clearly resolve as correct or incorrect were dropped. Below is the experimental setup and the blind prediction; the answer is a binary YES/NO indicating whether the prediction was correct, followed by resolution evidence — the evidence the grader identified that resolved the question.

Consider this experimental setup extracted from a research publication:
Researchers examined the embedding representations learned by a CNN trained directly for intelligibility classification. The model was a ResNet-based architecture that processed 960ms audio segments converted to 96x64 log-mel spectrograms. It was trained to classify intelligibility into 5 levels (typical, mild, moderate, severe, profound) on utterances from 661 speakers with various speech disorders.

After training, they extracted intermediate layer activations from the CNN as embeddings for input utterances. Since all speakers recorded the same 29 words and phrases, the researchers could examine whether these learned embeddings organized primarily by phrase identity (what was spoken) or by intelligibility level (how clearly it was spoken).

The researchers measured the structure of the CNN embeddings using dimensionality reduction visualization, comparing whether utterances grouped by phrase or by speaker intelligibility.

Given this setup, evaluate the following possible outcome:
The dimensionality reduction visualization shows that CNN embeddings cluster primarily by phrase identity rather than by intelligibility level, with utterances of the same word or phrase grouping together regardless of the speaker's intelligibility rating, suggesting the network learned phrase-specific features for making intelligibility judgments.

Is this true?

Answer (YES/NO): NO